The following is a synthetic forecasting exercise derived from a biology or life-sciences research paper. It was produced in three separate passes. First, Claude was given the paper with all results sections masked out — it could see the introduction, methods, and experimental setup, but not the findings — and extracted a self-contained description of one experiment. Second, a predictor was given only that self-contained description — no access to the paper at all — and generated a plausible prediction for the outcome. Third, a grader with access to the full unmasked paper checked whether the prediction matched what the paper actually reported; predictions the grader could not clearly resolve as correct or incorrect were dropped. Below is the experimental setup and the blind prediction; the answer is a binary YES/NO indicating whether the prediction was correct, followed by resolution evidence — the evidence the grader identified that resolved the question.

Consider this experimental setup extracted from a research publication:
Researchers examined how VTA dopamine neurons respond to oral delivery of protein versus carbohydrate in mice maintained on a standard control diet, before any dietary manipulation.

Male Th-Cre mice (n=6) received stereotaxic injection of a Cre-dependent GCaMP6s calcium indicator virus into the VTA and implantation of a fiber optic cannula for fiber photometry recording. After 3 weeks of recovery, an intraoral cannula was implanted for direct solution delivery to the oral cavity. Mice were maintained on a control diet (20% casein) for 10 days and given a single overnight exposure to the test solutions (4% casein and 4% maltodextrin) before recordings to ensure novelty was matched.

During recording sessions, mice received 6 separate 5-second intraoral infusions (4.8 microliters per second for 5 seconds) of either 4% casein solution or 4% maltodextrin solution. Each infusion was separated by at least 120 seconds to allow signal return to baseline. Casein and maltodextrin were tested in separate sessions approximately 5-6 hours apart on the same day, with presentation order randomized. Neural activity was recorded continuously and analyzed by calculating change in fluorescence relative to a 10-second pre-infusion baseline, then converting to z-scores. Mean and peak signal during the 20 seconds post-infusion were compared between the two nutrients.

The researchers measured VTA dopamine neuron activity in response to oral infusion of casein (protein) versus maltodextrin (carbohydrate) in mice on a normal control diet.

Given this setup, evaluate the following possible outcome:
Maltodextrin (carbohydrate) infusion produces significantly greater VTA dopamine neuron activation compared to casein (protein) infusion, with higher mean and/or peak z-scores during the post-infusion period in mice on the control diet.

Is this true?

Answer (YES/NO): NO